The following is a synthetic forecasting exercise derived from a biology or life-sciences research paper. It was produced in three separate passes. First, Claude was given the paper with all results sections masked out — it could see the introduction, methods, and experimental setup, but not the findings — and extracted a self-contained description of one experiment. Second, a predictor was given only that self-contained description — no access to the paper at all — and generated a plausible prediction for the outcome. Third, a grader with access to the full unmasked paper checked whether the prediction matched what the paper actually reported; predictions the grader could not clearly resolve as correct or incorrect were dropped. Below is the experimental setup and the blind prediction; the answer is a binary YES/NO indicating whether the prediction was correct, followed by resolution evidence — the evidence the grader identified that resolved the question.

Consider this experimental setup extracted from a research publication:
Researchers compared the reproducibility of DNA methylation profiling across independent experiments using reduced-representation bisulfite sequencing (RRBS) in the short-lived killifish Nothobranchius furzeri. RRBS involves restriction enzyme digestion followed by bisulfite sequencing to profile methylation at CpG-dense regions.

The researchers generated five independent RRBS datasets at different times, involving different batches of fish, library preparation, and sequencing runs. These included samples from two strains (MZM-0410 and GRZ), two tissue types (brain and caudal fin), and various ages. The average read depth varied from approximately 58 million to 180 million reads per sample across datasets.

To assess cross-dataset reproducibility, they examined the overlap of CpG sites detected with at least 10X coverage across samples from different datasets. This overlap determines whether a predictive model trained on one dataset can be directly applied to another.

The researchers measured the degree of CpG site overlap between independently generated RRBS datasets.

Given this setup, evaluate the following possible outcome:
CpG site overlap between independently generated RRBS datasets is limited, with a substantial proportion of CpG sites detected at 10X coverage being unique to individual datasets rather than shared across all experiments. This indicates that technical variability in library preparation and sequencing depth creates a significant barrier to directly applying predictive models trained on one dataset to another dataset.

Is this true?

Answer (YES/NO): YES